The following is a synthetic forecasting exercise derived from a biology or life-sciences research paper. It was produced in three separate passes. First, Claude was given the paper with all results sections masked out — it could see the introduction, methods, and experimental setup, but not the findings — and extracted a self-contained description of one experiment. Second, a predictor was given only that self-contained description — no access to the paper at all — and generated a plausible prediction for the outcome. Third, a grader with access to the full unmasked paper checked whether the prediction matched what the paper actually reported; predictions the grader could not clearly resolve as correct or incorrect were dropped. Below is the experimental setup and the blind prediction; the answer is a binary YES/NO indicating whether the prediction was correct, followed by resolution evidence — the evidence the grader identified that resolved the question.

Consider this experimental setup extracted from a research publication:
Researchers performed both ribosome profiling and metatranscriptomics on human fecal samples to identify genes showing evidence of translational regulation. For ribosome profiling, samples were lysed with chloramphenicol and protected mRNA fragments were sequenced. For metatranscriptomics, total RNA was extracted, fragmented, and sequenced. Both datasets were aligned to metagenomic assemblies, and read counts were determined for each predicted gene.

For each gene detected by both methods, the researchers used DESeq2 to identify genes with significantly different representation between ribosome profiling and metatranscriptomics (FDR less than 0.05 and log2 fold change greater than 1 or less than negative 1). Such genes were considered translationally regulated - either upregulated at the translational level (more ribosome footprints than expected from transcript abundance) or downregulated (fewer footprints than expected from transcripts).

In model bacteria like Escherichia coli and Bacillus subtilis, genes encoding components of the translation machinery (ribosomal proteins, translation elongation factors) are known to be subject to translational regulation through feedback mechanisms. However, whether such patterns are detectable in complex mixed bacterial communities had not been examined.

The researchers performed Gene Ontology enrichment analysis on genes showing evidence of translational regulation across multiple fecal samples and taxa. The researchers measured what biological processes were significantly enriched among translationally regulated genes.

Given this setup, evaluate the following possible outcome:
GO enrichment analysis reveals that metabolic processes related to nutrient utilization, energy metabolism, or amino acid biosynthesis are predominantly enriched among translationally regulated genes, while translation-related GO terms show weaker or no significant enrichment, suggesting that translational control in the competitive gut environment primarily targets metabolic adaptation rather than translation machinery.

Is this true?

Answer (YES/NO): NO